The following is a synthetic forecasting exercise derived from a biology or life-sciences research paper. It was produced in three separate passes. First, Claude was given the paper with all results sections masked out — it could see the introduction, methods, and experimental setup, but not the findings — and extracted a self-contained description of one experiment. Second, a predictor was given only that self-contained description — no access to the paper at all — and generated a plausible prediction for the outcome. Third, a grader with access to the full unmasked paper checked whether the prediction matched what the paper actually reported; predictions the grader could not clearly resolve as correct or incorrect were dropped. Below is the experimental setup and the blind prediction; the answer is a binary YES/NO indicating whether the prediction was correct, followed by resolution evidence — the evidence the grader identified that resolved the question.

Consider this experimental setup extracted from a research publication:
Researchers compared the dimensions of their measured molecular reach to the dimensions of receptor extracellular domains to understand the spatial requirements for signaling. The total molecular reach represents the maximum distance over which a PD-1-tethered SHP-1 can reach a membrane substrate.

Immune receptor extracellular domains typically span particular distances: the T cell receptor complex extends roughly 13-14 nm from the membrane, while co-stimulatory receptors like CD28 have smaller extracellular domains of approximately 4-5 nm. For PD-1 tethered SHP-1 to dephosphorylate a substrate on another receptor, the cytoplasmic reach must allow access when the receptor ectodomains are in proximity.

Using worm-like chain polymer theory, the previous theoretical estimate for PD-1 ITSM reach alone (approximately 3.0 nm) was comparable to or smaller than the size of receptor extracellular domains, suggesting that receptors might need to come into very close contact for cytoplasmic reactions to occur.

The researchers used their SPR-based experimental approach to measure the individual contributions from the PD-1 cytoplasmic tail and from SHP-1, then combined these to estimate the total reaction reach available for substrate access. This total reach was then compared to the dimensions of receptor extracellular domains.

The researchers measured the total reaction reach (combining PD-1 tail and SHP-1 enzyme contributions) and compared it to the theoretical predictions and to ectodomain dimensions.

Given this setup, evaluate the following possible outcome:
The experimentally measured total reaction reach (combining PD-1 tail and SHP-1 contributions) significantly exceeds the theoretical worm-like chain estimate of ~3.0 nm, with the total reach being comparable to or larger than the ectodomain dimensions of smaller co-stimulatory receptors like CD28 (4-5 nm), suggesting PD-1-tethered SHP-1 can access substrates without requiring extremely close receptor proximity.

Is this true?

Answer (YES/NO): NO